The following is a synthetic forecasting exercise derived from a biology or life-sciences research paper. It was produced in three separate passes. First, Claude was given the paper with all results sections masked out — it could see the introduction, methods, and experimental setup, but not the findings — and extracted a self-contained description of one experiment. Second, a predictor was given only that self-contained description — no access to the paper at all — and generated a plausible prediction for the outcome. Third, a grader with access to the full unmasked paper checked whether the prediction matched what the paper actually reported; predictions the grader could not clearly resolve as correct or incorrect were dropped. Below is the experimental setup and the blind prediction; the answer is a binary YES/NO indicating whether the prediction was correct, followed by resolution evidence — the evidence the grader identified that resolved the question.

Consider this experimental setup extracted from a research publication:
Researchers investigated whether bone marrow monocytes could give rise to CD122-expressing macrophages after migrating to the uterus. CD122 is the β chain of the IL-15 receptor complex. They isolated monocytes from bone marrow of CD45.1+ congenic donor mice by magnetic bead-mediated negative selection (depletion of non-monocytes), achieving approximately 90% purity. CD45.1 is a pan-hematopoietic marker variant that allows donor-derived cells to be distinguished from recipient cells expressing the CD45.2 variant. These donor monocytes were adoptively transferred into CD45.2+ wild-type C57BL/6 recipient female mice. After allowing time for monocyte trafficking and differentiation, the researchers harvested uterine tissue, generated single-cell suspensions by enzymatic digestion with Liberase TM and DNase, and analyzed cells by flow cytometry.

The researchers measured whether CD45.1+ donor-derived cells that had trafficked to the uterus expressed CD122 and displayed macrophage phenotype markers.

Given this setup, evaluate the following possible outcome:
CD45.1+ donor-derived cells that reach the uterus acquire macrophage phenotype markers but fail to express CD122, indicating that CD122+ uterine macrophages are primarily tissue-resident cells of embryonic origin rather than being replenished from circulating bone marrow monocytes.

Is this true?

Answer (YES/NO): NO